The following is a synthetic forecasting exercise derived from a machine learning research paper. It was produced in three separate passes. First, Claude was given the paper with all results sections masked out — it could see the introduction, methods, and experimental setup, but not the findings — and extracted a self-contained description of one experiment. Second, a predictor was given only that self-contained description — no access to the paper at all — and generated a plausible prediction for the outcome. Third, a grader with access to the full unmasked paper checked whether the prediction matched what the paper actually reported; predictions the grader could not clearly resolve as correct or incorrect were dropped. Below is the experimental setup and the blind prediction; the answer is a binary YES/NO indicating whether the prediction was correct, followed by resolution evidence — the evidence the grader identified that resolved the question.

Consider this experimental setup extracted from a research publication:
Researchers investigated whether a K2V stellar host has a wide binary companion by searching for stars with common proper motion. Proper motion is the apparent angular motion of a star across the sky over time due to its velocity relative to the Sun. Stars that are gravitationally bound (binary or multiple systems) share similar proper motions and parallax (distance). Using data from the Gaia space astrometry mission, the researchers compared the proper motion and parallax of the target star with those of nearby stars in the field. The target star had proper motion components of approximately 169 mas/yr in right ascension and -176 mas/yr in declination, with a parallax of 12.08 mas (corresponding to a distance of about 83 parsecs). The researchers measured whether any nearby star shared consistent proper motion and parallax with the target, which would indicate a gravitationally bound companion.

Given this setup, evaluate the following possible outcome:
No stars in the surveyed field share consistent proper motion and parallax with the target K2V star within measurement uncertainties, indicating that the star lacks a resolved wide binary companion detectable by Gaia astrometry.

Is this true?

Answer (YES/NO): NO